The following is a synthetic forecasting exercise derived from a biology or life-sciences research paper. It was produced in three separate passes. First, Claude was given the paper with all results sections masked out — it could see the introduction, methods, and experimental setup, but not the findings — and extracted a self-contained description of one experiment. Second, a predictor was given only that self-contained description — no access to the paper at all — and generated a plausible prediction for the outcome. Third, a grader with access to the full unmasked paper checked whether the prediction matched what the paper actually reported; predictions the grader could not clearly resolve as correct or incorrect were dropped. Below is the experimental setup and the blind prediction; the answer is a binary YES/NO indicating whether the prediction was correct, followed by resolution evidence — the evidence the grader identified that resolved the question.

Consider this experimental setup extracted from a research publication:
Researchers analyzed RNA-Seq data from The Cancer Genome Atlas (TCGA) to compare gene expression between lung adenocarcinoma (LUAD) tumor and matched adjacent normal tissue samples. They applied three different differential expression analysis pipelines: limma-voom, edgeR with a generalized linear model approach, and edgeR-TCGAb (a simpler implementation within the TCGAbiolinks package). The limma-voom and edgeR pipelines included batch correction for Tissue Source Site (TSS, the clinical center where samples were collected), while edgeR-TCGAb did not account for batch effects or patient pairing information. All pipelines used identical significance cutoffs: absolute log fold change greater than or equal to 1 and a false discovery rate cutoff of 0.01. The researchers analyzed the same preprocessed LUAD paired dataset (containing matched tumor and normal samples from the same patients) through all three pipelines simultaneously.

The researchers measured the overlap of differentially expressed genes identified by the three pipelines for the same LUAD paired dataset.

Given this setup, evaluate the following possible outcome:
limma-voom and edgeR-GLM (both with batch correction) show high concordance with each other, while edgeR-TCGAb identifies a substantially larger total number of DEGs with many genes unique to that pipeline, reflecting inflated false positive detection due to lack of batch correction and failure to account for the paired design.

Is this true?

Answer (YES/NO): YES